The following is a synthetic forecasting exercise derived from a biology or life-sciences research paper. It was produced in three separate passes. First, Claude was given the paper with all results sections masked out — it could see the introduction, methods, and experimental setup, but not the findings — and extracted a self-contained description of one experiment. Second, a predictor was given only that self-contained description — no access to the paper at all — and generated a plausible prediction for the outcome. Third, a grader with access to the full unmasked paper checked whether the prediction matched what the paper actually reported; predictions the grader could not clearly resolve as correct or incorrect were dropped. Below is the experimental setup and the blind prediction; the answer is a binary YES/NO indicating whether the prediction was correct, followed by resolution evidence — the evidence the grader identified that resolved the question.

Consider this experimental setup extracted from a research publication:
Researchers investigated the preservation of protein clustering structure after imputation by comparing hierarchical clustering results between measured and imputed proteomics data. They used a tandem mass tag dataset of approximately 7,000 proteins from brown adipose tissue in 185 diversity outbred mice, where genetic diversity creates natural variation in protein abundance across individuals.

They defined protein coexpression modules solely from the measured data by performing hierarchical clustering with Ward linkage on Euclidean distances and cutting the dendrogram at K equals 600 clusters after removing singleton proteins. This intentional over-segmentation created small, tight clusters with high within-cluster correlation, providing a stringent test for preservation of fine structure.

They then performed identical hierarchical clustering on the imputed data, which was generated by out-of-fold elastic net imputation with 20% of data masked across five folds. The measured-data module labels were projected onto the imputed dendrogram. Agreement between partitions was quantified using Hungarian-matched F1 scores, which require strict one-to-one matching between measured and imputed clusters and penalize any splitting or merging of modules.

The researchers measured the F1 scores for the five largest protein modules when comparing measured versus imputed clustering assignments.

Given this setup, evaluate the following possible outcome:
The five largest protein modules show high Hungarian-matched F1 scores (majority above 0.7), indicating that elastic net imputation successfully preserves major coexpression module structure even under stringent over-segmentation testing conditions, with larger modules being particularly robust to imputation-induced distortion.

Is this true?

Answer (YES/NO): YES